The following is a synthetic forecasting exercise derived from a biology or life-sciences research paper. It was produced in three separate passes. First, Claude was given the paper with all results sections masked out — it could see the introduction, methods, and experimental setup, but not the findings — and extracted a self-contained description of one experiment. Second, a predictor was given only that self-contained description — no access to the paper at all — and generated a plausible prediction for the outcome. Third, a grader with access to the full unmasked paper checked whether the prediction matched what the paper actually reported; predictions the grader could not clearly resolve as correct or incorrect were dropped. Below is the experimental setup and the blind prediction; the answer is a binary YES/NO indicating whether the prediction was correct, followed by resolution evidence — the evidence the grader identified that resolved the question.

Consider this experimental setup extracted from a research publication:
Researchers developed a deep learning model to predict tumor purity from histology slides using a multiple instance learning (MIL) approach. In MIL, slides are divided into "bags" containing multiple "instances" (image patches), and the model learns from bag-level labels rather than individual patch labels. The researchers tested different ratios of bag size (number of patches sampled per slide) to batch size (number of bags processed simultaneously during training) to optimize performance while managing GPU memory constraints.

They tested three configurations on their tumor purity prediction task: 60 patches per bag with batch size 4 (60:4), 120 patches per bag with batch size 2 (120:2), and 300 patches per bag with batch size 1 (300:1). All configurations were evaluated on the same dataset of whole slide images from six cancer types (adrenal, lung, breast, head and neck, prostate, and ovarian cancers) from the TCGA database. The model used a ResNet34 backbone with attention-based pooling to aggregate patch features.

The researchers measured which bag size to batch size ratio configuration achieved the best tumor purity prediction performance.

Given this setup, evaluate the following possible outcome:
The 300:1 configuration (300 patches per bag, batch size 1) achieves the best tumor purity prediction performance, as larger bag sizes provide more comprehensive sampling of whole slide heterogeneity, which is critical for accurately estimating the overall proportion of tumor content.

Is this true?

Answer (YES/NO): NO